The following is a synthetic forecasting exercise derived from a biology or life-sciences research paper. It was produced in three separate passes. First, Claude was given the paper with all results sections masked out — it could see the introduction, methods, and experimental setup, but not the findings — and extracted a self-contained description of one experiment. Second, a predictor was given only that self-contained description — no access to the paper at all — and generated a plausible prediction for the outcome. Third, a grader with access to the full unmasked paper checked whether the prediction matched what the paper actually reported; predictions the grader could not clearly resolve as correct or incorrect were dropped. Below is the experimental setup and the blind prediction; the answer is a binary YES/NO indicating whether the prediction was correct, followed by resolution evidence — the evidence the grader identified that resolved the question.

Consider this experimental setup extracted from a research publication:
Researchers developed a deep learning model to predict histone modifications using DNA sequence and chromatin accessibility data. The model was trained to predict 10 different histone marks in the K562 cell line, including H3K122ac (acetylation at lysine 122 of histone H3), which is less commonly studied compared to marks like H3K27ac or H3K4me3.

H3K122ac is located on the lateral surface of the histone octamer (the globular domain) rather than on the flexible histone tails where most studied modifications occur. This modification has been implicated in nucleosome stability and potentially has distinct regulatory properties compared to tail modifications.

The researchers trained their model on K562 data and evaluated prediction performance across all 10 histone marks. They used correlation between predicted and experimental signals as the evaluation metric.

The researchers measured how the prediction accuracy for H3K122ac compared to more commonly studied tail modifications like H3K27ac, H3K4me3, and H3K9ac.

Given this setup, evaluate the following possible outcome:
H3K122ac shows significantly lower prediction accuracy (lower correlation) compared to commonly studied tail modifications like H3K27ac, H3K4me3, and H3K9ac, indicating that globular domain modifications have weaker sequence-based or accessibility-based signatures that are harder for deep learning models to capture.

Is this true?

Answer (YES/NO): NO